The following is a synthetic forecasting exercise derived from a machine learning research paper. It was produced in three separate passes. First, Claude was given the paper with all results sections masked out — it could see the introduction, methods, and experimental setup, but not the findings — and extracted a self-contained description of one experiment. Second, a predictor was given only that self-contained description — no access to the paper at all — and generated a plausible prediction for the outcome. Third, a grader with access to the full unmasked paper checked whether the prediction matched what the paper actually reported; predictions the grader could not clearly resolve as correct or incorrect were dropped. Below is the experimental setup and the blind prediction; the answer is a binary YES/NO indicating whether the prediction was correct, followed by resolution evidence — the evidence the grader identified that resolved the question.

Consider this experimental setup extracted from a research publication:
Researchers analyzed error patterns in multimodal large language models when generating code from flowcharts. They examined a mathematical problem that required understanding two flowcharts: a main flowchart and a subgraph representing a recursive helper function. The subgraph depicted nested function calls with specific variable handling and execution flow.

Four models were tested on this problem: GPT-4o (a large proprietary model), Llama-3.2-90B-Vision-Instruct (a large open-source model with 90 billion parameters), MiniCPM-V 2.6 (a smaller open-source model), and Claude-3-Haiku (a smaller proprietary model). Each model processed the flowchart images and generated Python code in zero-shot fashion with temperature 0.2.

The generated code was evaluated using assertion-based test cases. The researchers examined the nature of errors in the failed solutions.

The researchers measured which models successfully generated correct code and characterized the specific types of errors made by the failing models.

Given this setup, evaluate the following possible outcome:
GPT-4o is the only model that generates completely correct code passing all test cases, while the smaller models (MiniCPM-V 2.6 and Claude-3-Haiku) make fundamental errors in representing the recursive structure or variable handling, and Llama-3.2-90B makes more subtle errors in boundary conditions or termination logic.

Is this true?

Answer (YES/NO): NO